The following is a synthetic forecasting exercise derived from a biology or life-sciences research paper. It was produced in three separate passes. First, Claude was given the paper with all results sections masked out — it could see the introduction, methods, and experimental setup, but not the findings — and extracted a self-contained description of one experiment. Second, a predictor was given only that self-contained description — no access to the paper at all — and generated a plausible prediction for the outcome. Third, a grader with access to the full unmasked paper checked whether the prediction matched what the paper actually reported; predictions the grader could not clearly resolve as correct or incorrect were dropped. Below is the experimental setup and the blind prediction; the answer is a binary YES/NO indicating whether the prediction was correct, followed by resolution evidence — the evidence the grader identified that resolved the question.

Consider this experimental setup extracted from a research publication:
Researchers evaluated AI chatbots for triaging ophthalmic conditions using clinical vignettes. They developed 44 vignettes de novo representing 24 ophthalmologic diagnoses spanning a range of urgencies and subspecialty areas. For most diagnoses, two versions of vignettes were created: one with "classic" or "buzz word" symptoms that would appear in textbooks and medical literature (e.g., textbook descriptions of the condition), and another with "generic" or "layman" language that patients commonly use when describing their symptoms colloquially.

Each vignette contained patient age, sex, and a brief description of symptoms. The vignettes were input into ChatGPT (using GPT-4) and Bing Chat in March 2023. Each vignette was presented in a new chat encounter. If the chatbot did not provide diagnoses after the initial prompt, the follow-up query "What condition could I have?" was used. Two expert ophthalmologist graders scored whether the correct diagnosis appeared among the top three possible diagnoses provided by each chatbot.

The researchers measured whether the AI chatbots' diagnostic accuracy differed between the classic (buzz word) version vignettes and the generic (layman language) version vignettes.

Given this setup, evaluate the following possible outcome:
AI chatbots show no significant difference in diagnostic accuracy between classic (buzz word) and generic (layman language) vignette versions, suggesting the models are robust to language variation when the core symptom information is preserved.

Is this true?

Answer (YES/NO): NO